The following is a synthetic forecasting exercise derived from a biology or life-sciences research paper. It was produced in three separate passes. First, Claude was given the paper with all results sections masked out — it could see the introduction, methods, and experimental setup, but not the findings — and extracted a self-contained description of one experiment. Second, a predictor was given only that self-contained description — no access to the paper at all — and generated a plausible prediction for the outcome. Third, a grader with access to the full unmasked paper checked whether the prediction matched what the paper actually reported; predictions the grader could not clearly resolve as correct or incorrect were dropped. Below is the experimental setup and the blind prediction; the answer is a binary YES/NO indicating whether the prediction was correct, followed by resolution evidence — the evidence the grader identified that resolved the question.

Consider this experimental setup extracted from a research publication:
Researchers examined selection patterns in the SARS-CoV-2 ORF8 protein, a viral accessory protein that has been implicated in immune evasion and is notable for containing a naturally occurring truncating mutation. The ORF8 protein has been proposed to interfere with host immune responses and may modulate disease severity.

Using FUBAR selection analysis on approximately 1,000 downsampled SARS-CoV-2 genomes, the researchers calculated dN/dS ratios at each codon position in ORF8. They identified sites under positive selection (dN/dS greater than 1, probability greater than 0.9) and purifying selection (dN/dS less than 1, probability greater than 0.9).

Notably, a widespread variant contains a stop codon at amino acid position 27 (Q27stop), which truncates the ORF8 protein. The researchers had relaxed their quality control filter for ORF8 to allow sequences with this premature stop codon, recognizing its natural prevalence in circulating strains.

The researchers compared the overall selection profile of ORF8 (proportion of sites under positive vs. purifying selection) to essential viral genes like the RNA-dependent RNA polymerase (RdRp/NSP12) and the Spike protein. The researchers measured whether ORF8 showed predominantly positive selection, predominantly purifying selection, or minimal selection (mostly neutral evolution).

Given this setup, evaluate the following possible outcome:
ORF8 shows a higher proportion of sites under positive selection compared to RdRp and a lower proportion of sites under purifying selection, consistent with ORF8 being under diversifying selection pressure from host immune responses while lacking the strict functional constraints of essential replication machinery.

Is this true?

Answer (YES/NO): YES